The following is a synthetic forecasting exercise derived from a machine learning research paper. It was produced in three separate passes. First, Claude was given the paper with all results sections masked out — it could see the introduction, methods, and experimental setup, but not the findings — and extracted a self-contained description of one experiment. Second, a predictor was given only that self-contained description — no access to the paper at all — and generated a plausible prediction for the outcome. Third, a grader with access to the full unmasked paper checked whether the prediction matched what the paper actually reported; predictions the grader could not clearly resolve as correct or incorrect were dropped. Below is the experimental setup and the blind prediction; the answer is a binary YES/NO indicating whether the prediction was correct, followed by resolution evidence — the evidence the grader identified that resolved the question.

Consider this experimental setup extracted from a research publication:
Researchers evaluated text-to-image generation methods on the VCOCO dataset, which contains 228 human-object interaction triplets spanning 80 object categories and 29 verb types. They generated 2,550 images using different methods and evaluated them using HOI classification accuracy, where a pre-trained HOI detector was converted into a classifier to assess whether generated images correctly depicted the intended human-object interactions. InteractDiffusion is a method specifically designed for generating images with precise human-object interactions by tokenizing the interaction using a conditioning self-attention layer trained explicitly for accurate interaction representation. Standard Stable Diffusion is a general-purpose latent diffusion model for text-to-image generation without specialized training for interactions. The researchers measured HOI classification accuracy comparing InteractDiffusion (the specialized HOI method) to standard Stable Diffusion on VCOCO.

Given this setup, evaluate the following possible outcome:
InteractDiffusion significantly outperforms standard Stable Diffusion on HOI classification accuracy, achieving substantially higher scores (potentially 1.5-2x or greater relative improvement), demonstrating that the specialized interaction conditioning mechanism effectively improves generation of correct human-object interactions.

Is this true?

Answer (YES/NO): NO